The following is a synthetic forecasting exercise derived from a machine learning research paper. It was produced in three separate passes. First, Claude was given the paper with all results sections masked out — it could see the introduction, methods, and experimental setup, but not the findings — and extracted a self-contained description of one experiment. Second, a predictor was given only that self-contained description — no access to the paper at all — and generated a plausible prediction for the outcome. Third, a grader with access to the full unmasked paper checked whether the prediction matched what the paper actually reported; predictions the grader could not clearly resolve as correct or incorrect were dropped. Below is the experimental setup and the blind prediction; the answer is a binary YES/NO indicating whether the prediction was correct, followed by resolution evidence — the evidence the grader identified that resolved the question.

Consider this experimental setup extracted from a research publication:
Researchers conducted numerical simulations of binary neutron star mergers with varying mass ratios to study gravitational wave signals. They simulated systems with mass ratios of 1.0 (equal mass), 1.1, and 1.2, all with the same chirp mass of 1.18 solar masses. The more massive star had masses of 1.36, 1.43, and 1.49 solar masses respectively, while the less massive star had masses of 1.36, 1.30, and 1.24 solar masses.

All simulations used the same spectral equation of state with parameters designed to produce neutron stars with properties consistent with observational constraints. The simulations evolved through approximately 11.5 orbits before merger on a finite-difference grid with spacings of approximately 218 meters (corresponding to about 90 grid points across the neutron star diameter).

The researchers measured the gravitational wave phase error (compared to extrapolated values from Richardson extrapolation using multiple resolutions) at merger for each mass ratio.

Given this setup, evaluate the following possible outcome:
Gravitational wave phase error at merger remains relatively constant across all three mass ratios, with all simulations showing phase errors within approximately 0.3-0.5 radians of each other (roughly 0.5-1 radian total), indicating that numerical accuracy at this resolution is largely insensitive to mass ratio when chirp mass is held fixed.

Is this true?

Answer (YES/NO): NO